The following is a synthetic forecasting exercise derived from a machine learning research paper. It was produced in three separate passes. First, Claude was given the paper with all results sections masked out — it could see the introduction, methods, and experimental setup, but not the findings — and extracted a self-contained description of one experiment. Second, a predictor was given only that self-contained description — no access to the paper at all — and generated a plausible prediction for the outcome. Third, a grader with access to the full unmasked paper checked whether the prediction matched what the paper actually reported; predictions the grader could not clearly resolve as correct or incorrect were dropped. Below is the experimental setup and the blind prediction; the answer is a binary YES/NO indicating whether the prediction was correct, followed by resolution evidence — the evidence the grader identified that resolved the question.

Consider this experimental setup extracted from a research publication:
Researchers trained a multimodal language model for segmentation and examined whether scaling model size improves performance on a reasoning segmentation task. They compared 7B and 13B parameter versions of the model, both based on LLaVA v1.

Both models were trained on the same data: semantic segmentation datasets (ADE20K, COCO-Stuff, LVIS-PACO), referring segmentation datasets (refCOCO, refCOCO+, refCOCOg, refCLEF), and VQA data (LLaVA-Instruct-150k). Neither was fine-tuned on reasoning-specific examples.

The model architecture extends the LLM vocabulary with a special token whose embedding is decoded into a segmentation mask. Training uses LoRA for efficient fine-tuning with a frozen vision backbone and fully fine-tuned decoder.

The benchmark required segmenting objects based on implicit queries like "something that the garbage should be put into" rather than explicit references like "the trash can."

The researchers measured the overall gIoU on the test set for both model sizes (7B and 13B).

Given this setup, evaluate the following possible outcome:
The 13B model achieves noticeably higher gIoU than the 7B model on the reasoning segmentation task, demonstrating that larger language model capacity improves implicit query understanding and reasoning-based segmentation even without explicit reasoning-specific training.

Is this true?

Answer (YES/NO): YES